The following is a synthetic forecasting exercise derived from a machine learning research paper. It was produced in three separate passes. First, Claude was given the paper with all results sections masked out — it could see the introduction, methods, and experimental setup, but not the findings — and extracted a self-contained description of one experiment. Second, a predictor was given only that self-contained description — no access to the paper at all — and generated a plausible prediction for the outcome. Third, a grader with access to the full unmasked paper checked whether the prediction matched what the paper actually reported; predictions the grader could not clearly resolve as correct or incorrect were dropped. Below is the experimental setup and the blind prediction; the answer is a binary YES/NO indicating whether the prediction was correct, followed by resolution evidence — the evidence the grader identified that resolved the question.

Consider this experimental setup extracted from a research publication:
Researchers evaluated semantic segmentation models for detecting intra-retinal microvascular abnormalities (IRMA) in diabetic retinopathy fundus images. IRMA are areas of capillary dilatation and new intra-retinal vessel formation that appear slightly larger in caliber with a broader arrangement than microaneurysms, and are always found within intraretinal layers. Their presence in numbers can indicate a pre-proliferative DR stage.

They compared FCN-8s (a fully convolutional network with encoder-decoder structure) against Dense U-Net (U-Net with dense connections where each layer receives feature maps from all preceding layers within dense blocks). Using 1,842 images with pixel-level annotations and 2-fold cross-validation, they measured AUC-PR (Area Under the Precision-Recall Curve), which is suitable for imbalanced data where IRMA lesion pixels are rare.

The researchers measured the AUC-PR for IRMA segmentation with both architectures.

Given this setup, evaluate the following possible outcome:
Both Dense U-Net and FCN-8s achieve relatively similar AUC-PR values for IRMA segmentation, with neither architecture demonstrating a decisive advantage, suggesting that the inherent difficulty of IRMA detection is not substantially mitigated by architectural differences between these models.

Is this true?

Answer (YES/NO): NO